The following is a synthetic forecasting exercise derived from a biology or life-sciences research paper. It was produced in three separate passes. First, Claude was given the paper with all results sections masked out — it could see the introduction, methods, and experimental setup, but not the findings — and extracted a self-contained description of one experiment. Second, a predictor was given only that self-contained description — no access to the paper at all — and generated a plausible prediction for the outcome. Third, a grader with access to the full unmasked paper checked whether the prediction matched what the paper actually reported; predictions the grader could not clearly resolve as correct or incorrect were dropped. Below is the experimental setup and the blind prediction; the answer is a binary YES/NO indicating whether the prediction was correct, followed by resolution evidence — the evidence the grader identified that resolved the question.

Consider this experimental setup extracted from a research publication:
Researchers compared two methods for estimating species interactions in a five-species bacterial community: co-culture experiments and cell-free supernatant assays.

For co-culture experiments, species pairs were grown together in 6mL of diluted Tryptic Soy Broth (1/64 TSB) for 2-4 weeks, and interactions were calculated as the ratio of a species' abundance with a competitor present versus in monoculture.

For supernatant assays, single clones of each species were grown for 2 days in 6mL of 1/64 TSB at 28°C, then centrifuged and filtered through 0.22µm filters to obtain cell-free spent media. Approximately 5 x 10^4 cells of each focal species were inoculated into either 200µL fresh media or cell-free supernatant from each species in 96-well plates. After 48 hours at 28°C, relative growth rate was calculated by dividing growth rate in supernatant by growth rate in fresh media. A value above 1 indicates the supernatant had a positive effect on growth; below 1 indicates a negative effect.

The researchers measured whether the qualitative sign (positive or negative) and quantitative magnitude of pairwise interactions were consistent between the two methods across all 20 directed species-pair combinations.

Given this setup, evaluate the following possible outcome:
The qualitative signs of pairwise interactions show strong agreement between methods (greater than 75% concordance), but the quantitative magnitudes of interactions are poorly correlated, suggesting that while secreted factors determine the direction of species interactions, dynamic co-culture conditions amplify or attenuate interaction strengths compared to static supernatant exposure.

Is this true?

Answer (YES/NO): YES